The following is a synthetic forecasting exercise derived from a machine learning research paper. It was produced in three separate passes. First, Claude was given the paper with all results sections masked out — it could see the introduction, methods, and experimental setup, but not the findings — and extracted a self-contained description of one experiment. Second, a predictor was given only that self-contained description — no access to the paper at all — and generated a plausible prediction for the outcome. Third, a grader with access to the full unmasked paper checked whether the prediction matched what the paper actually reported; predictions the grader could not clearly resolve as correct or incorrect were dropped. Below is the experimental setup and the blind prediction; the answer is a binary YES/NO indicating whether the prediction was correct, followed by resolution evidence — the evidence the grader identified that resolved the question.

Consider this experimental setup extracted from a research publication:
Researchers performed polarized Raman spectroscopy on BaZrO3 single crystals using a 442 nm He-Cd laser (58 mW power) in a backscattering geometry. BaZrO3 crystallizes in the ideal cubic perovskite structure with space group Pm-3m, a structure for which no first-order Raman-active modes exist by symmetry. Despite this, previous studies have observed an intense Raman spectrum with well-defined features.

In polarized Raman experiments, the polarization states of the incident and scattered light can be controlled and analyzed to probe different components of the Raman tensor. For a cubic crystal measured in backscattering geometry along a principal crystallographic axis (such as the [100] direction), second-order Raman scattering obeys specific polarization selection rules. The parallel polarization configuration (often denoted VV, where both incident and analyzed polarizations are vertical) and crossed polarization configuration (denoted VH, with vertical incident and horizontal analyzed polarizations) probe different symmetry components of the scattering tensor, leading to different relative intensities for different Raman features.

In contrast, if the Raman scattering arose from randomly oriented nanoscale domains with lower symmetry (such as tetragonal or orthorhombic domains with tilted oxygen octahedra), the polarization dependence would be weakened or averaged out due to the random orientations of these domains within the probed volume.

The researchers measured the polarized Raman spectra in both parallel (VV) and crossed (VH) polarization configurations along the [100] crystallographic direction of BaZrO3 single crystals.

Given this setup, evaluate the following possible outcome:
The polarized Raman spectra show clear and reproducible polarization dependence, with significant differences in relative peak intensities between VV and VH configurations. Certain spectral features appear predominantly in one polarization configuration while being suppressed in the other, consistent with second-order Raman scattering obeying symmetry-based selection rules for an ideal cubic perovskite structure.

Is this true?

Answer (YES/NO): NO